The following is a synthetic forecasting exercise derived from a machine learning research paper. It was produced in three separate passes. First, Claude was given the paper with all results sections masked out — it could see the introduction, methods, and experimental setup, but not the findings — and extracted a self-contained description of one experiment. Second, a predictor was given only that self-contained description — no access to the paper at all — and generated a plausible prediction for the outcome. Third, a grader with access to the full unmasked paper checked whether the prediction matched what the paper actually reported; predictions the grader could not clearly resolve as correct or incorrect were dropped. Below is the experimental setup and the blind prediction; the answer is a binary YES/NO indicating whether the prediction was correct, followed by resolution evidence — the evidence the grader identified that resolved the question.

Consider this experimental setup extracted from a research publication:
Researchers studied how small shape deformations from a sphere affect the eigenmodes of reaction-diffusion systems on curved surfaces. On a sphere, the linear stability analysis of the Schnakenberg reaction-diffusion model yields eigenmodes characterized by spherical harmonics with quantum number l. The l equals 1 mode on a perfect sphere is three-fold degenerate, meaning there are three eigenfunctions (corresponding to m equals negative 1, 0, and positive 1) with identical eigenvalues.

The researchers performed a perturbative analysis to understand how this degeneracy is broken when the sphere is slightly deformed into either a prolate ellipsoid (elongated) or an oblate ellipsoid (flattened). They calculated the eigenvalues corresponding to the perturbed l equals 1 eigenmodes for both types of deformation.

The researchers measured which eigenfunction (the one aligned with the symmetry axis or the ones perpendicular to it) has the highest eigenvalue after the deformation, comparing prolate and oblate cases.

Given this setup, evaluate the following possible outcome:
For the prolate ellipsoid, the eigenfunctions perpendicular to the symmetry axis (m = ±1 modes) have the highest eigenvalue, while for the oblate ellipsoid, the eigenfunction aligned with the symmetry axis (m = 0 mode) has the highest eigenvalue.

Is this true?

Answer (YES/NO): NO